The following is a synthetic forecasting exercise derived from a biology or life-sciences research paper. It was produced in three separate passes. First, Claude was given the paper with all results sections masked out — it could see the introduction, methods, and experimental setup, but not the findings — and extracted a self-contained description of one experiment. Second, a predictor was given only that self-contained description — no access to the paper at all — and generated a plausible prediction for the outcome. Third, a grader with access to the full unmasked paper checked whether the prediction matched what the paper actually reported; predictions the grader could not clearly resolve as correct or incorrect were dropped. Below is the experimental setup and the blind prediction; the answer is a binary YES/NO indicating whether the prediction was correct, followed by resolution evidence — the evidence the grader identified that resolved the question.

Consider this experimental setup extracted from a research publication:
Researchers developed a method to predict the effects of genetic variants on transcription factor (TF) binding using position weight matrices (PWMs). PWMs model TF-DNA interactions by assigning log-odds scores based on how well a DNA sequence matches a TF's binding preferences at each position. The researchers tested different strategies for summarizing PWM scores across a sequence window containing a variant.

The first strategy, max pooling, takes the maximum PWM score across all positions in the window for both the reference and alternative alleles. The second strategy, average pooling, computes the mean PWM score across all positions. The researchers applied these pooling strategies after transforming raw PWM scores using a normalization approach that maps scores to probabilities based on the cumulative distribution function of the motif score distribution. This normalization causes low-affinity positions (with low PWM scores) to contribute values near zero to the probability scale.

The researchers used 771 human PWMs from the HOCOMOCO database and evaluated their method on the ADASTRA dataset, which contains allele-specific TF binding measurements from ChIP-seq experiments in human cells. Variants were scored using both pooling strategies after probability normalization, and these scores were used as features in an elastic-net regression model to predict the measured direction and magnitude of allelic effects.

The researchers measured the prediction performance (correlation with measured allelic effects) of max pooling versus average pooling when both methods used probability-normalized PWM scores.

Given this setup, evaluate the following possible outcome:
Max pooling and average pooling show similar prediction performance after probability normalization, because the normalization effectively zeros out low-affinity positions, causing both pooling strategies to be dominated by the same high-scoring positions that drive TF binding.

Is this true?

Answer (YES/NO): NO